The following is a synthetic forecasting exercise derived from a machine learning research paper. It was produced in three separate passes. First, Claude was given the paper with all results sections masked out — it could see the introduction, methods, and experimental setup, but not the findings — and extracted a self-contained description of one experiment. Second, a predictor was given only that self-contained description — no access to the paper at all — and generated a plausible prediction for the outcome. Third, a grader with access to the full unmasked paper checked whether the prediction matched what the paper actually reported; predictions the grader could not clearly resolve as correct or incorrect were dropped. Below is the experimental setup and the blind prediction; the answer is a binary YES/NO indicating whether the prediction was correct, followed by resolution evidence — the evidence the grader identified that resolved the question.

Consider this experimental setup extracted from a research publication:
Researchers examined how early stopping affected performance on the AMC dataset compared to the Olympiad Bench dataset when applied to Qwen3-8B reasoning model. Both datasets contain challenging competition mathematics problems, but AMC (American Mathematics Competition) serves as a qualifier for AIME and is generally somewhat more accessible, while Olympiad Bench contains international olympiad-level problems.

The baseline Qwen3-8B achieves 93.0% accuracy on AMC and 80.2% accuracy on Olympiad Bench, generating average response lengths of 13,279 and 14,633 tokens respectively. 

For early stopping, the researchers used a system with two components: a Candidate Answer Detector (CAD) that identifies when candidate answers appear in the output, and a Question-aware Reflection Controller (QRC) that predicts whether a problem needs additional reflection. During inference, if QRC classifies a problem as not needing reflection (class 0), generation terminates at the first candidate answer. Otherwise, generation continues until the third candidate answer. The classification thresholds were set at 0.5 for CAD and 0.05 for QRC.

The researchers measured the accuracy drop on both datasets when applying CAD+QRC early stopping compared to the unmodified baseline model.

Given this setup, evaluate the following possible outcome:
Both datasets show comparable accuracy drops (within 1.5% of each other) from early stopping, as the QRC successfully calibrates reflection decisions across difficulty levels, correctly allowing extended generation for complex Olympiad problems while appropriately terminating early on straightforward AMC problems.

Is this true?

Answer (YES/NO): NO